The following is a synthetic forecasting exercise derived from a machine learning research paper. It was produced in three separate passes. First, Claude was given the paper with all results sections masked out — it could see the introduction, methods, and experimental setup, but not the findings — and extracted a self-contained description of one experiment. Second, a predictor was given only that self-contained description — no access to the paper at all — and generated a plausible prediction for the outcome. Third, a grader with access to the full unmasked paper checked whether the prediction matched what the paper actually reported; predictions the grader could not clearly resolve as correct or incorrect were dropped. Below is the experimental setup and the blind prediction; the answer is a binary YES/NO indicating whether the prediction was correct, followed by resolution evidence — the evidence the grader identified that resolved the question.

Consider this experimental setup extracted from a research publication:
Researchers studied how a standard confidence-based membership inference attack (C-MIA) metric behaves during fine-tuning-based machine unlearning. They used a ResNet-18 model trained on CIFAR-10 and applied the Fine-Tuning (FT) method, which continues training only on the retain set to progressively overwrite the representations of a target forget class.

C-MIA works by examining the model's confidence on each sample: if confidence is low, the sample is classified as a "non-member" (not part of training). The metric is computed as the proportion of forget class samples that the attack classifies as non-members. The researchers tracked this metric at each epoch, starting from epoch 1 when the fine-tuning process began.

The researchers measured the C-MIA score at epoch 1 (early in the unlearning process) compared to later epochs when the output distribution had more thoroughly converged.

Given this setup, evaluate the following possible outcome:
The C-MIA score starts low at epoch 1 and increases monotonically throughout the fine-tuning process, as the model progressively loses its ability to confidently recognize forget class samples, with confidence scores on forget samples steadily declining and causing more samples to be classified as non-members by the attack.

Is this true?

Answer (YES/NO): NO